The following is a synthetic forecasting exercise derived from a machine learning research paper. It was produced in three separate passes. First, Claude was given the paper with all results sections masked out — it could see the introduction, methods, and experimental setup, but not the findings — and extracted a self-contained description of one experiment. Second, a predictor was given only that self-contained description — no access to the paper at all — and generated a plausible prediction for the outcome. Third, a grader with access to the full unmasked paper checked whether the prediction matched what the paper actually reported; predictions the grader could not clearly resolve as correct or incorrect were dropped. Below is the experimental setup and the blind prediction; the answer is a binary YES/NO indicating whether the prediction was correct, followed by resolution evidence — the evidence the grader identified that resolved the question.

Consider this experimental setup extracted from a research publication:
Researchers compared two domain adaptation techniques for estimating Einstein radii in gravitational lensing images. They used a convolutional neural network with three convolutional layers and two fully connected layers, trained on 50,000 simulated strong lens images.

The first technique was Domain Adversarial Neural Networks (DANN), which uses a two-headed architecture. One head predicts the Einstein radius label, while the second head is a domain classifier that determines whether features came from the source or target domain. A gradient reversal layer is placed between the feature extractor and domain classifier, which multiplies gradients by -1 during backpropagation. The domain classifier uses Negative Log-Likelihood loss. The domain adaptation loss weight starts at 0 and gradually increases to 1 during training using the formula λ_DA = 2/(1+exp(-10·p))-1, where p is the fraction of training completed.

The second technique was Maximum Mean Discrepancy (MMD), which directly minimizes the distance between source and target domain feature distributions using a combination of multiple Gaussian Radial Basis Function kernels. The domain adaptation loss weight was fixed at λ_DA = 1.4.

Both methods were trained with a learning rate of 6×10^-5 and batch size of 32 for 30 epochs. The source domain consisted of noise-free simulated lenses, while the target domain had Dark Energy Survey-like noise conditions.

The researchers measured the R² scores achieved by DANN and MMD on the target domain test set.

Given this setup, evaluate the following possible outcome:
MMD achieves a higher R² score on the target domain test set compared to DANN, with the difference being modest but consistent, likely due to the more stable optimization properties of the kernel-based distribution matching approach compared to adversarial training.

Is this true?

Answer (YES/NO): NO